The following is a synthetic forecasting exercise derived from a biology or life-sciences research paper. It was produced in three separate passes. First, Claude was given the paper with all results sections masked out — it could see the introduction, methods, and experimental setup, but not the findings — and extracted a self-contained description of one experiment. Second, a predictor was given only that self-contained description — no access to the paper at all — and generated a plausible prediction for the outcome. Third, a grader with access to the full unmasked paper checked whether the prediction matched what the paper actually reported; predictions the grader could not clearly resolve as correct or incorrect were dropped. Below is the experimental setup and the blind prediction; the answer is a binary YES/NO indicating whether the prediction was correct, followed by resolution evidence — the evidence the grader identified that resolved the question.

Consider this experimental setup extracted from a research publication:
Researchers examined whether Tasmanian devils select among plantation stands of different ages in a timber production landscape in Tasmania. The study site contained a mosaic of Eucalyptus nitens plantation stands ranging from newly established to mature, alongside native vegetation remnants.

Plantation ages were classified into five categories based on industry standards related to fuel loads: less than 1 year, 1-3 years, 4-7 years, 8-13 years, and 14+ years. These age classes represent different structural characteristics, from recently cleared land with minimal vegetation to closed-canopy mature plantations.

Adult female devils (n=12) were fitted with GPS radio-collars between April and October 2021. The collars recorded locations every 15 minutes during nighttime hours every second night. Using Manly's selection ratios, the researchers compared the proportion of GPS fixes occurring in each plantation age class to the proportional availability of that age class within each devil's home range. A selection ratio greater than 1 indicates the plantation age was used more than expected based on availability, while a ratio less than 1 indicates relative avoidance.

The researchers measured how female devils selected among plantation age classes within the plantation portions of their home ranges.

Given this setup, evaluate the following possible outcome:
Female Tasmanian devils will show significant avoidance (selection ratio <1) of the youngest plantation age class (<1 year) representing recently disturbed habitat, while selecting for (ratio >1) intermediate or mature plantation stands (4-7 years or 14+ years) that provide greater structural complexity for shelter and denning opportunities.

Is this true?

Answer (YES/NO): NO